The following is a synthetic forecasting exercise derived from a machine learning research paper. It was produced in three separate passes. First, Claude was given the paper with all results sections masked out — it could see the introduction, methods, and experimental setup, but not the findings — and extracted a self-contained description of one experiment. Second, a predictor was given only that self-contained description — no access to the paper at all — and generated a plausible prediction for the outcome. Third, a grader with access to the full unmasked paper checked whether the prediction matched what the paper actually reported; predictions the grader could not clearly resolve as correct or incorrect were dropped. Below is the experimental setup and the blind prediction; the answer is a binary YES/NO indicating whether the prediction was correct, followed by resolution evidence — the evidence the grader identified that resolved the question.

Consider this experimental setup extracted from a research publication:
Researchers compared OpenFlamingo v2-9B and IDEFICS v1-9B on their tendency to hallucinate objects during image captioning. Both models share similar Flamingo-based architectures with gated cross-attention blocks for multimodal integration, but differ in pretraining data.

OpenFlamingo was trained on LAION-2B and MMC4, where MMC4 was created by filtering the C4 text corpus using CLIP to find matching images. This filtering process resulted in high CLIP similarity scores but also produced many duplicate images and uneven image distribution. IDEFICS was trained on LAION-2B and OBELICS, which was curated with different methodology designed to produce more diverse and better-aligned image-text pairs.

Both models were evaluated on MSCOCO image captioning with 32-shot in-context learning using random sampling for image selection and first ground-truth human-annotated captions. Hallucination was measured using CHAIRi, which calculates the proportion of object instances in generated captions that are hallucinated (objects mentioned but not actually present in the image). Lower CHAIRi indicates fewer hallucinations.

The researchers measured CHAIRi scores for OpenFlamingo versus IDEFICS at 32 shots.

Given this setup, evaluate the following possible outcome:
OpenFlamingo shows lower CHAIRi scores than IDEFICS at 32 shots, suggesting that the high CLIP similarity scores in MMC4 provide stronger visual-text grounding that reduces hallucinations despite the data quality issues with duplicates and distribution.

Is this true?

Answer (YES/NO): NO